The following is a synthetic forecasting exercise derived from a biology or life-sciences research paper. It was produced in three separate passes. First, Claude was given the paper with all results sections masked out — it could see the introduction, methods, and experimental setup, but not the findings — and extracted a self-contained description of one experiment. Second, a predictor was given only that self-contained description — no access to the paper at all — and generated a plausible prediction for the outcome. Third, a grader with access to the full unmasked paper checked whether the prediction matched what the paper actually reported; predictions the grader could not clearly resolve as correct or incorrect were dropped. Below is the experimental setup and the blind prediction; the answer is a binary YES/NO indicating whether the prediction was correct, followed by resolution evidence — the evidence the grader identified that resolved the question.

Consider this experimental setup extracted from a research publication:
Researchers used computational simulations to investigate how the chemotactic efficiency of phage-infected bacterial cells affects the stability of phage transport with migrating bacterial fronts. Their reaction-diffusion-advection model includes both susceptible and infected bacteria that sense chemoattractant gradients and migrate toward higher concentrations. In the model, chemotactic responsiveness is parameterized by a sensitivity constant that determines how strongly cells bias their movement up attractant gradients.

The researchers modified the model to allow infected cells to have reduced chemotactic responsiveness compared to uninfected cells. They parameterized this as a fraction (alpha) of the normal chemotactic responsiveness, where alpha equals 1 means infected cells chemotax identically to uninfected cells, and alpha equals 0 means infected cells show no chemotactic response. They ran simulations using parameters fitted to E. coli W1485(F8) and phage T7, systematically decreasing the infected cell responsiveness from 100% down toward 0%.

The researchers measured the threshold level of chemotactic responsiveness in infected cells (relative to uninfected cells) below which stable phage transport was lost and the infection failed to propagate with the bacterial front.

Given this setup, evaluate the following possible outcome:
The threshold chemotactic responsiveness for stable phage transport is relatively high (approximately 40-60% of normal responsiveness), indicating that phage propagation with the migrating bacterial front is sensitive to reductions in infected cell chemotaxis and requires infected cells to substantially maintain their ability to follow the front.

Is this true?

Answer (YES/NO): NO